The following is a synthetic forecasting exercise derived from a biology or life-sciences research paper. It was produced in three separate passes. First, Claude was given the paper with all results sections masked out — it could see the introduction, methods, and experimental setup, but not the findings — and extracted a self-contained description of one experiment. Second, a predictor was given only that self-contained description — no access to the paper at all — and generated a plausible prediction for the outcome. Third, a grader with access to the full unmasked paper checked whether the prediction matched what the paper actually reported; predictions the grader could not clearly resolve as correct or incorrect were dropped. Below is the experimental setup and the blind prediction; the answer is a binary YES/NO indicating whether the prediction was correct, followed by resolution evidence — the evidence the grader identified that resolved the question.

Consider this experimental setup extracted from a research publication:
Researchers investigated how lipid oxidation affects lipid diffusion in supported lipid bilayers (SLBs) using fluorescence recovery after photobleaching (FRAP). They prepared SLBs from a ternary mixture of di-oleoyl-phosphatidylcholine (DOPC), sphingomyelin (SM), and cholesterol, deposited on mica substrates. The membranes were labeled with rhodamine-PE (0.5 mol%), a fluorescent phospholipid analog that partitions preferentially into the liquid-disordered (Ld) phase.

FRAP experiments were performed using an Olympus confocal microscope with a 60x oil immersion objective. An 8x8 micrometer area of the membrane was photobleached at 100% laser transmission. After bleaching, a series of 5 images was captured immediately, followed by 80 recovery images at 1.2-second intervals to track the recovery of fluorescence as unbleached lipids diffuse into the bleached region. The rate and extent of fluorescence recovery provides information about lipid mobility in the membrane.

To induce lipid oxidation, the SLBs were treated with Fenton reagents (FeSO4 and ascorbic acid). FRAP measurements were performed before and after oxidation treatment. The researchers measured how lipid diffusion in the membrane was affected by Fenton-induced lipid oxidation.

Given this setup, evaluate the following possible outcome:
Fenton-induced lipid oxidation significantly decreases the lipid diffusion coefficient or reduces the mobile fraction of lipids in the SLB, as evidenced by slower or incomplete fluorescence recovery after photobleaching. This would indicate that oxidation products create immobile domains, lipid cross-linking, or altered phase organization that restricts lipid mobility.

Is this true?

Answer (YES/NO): NO